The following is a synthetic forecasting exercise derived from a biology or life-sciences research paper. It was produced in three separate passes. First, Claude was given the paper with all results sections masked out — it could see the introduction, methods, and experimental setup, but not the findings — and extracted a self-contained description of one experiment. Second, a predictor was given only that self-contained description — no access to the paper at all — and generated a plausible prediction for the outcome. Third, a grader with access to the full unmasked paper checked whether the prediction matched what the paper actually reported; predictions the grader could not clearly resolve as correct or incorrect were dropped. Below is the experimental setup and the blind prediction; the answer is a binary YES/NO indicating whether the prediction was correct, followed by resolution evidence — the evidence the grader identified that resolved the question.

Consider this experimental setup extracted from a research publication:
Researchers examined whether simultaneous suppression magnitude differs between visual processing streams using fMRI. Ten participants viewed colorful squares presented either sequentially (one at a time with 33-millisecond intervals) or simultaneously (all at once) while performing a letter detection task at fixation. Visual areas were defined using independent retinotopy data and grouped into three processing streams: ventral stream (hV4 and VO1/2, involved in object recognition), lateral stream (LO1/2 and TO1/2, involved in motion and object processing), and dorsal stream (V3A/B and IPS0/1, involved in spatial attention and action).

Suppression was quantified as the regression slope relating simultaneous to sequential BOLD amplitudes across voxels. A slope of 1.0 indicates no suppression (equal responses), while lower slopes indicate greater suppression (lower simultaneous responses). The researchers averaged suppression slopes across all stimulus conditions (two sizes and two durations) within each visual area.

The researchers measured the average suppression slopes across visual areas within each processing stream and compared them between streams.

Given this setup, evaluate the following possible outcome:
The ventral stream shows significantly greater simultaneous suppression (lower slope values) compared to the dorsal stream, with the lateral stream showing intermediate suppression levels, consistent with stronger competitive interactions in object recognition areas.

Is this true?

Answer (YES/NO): NO